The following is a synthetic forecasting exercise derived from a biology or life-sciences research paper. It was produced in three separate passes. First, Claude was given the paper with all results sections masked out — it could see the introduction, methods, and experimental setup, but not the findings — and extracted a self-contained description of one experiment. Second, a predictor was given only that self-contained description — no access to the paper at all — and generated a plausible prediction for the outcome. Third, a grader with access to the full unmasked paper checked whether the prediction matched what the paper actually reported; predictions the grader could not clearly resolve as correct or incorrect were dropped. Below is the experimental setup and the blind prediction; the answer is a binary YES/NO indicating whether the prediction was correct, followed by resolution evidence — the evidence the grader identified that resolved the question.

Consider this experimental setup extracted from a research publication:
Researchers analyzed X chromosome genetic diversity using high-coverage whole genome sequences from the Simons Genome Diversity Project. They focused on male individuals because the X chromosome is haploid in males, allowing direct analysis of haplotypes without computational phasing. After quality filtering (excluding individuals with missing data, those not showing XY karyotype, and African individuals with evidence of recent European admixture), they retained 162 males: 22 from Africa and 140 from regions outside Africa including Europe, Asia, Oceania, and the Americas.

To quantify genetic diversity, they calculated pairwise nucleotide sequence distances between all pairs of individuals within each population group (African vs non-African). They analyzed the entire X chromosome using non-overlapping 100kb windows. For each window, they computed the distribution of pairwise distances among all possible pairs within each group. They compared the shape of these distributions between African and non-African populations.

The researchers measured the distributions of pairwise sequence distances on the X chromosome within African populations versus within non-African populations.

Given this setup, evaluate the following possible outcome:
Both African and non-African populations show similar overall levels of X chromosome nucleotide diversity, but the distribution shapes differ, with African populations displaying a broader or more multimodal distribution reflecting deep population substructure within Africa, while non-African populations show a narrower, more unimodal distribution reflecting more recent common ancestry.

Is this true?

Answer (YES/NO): NO